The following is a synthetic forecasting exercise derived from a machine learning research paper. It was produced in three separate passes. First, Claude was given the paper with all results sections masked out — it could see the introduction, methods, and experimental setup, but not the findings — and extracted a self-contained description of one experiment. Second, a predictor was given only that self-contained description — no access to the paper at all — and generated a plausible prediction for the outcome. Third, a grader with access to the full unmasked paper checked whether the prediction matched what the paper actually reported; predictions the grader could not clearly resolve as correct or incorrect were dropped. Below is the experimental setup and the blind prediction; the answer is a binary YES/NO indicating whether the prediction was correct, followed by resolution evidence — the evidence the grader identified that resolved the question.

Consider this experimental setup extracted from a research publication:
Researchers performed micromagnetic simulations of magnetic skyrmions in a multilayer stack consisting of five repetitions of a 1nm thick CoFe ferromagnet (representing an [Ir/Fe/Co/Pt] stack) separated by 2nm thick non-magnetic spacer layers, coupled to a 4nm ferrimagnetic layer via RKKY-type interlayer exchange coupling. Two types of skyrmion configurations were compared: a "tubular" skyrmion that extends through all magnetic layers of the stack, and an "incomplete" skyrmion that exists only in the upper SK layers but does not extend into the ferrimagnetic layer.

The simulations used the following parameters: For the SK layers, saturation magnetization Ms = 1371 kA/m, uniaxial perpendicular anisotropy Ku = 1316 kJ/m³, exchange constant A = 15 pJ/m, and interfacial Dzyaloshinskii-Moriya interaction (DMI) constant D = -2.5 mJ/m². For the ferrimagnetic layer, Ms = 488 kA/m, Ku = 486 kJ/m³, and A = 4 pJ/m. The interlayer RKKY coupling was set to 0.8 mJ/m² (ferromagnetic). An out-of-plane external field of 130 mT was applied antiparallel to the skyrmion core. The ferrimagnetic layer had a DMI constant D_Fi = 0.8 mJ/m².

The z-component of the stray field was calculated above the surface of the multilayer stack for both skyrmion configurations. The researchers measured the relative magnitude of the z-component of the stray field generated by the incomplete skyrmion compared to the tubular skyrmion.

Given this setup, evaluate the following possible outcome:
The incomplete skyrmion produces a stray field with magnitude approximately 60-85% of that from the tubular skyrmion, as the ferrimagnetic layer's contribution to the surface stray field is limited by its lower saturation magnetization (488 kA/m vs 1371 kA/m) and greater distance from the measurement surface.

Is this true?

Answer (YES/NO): NO